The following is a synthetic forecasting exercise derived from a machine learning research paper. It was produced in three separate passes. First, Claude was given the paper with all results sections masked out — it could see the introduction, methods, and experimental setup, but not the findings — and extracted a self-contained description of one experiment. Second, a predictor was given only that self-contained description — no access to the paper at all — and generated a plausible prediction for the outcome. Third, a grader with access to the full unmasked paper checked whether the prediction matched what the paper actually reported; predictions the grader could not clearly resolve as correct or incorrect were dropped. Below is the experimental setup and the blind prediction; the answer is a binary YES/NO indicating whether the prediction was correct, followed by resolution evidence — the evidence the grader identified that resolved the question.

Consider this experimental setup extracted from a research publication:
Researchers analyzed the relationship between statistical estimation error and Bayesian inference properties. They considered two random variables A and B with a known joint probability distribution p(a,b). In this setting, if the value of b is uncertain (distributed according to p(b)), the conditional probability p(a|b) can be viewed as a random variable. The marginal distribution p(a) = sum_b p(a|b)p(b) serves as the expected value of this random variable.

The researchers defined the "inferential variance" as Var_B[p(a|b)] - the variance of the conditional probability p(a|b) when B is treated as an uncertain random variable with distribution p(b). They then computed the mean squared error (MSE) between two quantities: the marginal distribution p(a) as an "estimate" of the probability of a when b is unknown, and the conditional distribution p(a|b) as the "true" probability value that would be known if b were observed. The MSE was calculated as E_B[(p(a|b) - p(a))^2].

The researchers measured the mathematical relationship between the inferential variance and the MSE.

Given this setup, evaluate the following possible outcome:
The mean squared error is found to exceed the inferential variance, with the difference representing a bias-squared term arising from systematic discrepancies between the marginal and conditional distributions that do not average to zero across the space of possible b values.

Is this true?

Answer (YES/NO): NO